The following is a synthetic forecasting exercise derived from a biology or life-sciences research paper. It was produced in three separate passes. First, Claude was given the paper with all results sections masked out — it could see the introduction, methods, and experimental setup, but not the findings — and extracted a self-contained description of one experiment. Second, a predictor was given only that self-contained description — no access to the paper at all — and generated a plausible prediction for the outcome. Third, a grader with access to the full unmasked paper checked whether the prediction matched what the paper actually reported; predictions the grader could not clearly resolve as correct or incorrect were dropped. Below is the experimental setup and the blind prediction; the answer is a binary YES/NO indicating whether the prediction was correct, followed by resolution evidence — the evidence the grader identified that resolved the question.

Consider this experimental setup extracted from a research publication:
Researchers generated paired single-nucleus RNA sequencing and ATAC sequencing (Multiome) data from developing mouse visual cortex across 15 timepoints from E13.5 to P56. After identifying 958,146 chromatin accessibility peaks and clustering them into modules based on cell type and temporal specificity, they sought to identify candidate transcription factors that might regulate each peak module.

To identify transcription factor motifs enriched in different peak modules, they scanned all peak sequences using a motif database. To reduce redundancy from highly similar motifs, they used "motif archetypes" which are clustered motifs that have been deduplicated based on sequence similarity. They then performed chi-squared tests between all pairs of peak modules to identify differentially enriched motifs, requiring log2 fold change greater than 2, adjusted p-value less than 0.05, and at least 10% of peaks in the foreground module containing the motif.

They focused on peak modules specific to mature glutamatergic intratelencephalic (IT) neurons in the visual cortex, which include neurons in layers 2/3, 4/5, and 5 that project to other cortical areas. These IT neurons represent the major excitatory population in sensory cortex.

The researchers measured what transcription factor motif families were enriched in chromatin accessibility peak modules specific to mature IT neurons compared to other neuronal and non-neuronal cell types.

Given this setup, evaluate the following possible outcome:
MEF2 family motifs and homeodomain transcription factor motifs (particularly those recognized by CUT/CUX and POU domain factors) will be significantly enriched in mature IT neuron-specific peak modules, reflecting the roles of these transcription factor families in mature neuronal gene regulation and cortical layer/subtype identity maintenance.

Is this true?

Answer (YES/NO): NO